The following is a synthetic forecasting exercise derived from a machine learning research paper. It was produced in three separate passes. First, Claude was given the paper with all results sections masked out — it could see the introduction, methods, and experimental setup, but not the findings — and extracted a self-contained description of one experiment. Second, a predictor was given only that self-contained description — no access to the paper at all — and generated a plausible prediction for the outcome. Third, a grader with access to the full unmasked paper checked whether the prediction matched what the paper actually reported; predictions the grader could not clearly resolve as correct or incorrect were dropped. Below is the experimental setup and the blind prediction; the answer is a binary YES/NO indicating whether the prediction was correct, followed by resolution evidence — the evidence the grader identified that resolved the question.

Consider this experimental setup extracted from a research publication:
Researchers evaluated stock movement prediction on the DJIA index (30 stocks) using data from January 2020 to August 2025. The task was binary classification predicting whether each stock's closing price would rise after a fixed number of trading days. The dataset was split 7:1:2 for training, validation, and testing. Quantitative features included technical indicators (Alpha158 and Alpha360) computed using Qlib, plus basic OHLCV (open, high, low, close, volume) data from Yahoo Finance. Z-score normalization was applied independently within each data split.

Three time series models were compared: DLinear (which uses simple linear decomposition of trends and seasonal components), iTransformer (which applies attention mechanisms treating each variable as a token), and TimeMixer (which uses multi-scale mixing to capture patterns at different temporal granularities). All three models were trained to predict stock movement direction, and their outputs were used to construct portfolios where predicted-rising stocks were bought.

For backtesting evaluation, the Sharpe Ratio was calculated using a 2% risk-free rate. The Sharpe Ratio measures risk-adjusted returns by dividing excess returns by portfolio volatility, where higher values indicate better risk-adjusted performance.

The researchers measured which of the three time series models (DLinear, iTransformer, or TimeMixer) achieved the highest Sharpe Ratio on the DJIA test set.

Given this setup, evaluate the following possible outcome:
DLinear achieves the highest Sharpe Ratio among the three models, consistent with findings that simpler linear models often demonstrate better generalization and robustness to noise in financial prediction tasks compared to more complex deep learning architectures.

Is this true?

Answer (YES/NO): NO